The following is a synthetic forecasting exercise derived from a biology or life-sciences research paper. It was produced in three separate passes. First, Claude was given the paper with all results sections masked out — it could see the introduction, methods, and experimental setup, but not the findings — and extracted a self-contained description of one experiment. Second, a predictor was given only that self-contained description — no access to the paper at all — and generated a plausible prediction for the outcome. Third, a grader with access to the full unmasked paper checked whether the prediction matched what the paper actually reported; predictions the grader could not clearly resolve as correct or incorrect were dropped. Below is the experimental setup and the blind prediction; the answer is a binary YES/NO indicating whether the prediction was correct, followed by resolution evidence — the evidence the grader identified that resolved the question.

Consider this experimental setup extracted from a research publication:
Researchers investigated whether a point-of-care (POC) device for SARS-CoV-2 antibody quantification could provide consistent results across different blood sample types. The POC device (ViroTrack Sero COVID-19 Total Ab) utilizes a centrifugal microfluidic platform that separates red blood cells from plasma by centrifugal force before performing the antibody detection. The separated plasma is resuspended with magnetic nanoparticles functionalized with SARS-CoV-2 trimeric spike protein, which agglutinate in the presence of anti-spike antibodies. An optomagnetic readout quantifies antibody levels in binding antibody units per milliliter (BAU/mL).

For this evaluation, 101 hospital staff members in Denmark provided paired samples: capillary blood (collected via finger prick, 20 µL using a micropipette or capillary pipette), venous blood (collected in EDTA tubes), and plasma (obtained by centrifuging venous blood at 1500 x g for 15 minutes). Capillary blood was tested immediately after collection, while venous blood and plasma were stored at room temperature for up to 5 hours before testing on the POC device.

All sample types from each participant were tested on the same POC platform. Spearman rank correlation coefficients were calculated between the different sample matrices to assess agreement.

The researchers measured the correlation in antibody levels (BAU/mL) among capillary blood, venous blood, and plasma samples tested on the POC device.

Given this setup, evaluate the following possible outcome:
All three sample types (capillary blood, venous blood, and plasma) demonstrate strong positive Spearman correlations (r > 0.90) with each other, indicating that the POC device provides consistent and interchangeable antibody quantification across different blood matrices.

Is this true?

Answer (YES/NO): NO